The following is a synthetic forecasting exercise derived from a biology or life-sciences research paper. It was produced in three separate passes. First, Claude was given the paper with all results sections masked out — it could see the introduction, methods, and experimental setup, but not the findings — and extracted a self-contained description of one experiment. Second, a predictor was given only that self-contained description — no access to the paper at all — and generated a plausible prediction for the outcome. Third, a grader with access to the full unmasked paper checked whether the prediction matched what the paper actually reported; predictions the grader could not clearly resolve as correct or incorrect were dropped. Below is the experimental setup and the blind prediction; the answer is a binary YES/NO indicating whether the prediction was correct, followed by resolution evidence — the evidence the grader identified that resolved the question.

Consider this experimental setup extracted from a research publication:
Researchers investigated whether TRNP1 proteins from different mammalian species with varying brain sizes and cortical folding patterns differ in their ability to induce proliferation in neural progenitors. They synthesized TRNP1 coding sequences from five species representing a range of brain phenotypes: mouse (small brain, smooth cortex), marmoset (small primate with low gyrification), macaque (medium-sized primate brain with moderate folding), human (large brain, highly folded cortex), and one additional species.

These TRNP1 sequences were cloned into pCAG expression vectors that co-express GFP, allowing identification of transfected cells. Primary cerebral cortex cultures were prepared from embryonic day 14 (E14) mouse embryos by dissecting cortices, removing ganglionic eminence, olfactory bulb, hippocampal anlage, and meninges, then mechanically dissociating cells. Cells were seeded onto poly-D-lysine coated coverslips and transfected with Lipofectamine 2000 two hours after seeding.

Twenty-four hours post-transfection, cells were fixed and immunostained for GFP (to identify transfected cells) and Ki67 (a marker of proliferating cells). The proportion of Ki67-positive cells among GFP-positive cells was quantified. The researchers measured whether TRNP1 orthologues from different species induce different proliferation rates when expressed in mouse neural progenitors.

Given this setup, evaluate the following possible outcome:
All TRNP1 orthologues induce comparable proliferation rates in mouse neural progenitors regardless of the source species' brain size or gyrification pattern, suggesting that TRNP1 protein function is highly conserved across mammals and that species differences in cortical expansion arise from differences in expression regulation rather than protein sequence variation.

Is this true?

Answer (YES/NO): NO